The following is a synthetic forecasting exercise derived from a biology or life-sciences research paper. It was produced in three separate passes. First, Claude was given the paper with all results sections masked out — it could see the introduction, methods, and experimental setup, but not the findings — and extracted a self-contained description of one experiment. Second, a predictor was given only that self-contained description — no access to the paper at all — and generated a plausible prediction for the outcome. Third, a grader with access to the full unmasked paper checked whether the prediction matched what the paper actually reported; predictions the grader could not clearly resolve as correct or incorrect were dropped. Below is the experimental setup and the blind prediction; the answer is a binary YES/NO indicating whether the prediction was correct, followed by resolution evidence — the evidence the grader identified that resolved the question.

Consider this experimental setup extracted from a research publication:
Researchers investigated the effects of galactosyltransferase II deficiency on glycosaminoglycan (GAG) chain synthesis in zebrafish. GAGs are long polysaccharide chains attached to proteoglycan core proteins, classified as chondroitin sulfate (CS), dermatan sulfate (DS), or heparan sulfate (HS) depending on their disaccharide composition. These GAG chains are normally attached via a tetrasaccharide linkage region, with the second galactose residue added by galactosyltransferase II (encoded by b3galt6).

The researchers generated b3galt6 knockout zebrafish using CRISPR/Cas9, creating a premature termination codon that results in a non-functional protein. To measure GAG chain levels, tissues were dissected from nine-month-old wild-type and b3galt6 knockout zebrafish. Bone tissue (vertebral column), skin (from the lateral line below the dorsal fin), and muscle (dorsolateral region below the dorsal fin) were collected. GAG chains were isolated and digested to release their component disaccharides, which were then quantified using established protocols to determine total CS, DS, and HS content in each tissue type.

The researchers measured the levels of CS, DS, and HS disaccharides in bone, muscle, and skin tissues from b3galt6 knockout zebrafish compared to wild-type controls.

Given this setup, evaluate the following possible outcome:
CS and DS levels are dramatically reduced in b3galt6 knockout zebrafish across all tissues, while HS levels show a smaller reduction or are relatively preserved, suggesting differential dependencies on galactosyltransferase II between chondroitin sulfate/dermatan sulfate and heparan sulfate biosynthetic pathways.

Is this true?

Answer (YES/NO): NO